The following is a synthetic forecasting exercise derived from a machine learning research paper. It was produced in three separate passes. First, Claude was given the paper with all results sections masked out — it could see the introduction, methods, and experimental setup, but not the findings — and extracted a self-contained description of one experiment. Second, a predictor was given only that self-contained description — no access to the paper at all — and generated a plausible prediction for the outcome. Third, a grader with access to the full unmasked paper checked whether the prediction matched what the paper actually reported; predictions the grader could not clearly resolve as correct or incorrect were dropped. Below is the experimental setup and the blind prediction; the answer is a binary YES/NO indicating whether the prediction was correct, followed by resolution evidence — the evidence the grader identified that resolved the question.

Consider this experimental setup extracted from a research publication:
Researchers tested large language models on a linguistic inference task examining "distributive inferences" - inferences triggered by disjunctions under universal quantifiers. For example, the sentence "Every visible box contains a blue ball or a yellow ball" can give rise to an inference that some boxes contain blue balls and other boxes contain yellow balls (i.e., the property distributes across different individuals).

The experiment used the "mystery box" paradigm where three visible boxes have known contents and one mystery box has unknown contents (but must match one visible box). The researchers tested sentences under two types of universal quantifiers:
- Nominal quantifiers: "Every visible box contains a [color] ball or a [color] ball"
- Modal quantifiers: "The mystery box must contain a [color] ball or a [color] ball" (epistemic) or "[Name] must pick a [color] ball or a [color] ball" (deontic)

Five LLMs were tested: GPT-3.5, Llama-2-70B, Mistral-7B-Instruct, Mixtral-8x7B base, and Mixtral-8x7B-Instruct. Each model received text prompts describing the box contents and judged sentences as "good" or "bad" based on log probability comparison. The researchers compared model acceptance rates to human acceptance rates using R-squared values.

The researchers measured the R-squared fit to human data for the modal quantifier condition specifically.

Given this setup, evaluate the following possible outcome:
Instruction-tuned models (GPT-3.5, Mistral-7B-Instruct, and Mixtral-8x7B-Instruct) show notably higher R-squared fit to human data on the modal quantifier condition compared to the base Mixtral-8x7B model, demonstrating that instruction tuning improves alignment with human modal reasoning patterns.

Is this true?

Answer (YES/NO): NO